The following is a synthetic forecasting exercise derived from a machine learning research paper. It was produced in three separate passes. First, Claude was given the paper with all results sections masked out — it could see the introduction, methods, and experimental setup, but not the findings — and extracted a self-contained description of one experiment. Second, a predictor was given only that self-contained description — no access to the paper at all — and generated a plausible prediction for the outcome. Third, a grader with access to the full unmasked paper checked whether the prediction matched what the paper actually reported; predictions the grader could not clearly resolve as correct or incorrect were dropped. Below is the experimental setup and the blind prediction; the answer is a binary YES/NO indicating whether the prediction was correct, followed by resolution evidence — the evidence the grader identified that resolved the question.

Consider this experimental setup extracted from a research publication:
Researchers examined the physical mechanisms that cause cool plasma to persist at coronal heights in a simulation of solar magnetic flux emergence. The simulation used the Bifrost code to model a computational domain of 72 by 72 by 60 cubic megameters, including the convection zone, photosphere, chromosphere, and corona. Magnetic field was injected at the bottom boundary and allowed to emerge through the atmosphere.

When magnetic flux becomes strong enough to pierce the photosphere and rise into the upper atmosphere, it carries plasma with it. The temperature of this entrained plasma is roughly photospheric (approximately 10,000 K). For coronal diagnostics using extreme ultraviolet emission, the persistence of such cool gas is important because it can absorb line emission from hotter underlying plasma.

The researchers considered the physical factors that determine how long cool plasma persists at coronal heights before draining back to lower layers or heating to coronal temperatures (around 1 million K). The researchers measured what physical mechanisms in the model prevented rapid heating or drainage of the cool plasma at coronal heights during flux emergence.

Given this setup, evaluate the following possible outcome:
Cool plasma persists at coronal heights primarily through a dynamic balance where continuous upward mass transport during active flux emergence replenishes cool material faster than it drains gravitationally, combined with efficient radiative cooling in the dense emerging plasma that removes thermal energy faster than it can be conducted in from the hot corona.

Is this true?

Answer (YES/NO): NO